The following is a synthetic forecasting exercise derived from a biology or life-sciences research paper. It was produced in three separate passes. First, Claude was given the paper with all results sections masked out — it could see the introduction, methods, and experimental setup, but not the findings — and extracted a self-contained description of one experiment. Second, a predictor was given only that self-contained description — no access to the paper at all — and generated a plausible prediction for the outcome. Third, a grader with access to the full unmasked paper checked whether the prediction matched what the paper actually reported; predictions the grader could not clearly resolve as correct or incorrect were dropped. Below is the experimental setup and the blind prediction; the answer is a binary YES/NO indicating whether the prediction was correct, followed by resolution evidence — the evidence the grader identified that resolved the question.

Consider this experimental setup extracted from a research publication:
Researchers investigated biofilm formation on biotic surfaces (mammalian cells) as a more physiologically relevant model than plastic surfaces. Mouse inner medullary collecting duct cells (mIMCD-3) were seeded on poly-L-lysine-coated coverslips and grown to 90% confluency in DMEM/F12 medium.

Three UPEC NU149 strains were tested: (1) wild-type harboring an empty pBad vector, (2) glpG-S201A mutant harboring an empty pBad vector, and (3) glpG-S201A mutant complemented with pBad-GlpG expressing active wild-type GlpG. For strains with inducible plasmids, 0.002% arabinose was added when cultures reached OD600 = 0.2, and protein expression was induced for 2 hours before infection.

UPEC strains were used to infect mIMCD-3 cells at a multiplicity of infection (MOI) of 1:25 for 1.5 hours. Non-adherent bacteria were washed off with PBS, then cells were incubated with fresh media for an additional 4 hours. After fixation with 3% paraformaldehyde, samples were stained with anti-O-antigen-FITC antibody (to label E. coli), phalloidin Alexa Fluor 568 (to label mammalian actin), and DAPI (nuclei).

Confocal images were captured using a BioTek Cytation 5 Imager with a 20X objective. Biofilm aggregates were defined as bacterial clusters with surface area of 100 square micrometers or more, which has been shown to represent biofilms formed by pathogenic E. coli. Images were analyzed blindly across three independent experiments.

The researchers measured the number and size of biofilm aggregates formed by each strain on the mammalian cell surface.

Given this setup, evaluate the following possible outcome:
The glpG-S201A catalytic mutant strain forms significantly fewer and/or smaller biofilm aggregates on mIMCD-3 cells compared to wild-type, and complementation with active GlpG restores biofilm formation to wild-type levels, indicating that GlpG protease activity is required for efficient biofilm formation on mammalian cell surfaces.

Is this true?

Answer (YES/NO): YES